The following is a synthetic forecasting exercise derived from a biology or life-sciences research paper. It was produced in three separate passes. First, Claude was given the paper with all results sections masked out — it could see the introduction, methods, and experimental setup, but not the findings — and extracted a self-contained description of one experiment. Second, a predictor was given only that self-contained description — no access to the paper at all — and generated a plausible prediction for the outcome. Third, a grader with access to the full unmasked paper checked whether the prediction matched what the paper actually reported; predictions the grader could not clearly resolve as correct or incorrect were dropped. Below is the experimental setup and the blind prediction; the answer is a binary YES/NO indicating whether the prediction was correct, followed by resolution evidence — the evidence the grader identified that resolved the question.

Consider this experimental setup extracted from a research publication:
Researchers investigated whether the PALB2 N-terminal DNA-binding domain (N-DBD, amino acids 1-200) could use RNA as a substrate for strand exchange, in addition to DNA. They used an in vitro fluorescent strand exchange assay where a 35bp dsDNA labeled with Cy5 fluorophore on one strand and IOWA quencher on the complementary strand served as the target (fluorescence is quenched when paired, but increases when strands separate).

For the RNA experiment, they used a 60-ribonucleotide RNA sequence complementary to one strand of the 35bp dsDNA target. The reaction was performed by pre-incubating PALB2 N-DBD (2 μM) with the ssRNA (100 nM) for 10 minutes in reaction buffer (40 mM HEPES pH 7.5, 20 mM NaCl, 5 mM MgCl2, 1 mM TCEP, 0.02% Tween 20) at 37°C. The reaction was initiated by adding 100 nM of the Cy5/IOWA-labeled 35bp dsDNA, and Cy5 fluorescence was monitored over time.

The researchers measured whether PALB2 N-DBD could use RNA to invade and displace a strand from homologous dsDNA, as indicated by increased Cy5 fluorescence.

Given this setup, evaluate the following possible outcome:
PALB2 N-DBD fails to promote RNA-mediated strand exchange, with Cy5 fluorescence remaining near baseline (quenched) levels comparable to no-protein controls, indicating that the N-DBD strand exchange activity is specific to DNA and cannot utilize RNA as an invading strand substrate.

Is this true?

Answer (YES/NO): NO